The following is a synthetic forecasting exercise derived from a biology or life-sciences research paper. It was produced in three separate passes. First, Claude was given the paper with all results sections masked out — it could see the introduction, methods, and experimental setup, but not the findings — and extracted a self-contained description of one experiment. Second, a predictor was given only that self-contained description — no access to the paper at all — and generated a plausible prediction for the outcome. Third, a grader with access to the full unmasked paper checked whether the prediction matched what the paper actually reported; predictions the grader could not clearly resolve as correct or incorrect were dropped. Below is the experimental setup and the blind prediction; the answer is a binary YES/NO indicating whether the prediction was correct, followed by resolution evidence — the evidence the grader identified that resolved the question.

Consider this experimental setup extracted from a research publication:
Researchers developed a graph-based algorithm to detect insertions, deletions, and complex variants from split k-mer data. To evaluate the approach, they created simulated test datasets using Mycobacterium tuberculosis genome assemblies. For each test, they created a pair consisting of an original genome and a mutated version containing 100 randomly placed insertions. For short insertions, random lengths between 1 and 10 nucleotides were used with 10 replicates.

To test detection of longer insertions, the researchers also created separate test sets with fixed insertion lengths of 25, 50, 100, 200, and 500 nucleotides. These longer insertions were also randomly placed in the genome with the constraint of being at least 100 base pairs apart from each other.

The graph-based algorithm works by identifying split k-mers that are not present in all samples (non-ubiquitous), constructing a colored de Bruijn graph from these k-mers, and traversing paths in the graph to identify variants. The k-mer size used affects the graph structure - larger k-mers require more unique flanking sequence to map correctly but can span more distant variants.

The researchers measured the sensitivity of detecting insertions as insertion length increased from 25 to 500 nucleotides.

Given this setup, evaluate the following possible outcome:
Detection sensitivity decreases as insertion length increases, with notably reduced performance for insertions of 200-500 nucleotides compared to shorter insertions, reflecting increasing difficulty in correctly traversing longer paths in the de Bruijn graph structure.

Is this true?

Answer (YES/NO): NO